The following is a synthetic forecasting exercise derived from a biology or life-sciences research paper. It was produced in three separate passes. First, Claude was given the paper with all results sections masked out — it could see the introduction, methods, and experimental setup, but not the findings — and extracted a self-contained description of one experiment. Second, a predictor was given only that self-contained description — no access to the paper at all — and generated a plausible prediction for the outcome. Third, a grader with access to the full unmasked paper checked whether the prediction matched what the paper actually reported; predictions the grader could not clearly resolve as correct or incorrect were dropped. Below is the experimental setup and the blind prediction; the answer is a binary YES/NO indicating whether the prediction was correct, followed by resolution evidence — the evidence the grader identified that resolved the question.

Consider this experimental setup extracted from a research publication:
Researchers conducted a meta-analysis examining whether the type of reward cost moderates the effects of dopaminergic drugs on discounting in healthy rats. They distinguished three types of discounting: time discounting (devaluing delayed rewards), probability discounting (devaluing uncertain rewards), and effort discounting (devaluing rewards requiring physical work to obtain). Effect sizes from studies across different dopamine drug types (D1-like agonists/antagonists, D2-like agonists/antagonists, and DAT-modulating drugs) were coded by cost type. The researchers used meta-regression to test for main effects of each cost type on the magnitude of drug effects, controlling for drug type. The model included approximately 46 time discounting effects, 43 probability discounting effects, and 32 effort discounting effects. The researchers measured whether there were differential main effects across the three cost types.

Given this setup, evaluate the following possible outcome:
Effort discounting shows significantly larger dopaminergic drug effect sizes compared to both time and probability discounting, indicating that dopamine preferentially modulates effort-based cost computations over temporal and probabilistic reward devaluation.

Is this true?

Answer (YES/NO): NO